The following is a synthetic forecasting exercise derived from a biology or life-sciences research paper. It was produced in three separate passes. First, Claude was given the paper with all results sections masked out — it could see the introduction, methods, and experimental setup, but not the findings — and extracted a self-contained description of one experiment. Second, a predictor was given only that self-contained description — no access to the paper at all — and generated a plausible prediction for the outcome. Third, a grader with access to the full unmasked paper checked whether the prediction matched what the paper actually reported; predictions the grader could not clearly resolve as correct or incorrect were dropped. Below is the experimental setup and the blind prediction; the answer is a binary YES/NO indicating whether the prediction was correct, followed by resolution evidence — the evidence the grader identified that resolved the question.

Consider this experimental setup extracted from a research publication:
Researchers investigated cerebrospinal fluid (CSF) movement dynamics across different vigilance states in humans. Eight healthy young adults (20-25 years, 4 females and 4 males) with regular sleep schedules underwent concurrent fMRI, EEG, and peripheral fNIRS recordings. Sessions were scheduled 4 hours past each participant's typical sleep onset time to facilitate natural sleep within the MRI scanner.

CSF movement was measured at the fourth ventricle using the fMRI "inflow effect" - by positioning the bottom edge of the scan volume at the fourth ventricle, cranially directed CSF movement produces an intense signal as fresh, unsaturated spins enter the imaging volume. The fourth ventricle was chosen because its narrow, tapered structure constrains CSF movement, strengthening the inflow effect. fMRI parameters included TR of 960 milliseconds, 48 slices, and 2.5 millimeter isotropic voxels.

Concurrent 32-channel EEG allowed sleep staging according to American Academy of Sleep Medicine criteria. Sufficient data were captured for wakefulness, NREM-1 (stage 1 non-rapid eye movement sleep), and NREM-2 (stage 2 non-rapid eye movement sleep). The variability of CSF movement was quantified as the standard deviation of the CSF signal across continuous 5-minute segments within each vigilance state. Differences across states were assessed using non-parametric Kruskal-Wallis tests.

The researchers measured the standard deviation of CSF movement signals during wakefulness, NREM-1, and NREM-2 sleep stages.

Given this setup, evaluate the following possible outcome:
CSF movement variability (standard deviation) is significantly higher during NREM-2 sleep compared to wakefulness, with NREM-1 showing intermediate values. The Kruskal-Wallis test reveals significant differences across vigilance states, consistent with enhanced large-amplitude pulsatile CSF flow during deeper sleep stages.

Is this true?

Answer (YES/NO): NO